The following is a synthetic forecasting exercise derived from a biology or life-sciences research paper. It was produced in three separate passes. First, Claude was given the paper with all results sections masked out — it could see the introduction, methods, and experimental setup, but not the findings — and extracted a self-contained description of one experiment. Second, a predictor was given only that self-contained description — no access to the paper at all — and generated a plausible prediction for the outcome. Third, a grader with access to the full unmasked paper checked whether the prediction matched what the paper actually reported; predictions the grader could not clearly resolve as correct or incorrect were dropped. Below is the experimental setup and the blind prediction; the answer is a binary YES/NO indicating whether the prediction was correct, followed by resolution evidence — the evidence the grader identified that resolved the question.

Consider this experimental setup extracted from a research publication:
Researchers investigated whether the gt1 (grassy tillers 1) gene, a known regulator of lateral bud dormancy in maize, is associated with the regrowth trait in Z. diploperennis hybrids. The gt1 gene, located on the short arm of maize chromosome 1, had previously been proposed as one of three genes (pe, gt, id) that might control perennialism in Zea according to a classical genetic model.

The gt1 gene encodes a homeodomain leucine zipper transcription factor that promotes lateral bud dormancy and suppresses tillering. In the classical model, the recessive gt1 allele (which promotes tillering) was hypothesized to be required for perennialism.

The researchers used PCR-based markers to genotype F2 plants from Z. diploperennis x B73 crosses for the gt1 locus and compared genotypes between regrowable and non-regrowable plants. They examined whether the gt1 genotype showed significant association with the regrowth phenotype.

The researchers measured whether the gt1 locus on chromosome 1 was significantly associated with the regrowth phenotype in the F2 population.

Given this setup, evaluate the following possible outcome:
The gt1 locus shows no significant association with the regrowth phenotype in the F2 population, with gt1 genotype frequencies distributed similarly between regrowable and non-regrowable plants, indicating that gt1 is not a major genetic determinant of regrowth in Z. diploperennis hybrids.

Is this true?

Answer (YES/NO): NO